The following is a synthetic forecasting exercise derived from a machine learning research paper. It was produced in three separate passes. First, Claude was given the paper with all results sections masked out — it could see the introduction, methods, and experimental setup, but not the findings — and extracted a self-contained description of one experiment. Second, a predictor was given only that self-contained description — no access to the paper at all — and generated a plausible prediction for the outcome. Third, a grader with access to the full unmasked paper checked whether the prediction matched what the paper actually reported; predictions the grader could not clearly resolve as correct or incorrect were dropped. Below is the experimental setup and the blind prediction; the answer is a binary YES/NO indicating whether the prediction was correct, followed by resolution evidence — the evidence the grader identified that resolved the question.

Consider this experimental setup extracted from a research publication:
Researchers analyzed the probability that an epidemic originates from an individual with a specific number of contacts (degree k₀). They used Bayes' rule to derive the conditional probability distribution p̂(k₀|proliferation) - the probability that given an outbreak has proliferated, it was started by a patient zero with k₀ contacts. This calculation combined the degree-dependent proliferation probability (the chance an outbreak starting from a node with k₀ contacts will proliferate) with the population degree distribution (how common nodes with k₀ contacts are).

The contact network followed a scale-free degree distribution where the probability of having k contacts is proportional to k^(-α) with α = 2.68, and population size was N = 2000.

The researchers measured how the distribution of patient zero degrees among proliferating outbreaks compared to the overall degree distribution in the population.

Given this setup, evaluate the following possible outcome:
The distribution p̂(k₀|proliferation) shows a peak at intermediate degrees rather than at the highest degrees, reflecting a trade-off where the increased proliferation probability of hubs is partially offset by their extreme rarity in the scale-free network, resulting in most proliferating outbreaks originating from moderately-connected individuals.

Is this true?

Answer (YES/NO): NO